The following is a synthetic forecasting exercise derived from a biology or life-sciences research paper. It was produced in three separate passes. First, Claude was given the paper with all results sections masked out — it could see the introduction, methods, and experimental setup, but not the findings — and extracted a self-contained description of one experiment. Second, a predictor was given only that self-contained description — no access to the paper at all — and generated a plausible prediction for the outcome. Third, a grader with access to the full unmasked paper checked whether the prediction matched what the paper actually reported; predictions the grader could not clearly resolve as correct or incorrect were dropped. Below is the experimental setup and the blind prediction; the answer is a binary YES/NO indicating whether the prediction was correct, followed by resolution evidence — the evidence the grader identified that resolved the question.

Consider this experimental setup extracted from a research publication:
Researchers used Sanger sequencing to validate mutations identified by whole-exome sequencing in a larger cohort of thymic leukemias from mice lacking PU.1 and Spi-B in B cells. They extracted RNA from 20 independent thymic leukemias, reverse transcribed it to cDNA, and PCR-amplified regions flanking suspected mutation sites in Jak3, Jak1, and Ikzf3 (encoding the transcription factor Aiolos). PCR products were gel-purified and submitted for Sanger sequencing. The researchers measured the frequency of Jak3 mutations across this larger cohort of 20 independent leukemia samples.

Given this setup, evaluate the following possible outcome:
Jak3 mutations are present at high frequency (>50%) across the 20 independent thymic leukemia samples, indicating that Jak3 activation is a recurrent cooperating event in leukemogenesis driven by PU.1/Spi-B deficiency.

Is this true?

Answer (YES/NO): NO